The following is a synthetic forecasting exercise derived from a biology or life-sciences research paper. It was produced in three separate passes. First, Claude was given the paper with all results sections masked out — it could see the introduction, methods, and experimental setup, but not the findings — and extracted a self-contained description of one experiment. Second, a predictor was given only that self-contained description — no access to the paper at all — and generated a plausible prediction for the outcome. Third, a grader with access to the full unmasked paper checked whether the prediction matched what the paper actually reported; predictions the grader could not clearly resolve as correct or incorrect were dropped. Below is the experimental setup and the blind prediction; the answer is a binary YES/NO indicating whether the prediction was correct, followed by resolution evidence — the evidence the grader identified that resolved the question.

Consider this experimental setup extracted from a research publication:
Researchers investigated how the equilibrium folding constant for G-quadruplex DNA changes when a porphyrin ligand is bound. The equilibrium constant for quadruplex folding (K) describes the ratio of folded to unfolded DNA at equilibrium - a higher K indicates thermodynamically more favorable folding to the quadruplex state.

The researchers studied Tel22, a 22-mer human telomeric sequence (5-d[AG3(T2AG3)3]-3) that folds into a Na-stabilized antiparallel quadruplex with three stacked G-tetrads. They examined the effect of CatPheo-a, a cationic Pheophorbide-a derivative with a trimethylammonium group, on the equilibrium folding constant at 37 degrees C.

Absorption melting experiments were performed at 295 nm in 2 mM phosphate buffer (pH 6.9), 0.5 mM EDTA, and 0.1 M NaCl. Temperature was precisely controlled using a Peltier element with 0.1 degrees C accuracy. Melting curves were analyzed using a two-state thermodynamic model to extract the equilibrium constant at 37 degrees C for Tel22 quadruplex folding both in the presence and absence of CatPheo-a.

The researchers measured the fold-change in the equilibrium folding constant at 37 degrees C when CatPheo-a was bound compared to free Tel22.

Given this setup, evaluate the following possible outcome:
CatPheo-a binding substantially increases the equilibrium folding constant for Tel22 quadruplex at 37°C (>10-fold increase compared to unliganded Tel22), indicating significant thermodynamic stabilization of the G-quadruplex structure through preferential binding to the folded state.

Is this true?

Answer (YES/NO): NO